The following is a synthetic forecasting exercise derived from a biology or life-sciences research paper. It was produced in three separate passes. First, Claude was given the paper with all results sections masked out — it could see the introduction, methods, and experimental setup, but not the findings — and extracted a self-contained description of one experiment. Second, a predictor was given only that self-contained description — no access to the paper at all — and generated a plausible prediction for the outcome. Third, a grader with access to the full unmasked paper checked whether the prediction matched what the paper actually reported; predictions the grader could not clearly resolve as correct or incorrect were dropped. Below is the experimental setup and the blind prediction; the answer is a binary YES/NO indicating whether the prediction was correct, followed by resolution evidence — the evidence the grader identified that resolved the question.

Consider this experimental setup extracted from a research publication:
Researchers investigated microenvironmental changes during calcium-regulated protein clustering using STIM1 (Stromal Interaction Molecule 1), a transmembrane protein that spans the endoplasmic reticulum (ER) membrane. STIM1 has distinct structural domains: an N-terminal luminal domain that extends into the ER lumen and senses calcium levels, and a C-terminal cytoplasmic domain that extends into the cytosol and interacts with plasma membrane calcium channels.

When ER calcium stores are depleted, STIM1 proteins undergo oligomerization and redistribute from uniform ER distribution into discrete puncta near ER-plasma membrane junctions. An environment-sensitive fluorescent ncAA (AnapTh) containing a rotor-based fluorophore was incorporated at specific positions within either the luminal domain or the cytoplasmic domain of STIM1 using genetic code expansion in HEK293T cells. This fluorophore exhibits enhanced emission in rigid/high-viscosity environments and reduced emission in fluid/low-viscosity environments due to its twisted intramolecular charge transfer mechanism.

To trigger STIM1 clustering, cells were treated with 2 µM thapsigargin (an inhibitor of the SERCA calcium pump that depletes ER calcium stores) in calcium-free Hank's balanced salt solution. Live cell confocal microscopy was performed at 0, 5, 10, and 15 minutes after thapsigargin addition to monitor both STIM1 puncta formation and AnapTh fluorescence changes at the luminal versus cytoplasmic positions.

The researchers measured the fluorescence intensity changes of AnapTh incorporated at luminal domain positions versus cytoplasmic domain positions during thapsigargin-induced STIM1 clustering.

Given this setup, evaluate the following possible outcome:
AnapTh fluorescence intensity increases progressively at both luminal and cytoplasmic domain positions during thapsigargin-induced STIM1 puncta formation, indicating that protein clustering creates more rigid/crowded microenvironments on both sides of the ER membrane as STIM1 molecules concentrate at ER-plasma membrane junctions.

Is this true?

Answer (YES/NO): NO